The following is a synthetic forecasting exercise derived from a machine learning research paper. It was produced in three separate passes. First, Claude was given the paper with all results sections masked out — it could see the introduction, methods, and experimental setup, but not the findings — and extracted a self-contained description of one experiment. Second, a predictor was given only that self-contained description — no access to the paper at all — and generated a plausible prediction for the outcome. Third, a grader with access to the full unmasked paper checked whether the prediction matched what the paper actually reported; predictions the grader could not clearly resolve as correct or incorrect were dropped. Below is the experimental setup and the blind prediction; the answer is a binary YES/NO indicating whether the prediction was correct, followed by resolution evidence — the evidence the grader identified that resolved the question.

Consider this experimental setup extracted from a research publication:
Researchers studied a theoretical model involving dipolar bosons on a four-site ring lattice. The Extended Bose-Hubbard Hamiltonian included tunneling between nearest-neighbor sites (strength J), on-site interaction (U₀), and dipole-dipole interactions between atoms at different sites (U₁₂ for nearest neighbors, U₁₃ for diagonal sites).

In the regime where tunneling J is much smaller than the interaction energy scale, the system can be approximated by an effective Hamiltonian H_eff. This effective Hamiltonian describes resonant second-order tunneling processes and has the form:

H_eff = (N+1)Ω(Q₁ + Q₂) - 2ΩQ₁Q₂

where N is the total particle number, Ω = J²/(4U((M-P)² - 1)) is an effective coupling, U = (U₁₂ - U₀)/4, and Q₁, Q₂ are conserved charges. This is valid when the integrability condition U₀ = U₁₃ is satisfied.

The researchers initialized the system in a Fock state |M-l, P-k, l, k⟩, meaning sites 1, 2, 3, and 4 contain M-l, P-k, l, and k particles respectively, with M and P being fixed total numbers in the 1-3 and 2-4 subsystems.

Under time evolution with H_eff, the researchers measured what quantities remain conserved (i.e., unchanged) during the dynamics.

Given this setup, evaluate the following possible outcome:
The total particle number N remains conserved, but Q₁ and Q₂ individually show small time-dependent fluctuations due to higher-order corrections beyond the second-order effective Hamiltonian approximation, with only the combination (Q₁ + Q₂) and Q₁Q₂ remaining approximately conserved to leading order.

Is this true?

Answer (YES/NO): NO